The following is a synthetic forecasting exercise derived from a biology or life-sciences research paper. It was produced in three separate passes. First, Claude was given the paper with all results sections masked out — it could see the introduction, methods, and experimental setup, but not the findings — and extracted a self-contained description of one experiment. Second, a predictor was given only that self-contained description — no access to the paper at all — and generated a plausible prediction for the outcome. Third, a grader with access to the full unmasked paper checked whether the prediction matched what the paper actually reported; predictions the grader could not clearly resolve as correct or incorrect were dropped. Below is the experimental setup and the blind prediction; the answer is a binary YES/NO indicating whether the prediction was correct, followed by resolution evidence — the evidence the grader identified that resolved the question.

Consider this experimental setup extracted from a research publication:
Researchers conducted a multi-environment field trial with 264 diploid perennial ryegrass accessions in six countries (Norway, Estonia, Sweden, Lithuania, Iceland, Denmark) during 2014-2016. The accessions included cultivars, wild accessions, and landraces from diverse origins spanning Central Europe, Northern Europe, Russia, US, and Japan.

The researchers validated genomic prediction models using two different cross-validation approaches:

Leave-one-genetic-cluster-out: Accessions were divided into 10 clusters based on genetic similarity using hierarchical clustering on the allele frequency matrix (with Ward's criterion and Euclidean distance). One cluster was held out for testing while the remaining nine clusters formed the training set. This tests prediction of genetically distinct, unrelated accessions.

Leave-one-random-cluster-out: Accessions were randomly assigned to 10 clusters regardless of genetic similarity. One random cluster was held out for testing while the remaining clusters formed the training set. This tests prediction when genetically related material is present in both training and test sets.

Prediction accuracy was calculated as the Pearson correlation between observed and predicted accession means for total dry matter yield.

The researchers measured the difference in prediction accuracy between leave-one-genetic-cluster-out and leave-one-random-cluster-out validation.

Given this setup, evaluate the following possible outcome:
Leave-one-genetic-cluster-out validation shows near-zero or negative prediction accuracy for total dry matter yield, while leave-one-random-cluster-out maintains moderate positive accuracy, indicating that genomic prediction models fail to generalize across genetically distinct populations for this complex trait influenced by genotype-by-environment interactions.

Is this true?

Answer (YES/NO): YES